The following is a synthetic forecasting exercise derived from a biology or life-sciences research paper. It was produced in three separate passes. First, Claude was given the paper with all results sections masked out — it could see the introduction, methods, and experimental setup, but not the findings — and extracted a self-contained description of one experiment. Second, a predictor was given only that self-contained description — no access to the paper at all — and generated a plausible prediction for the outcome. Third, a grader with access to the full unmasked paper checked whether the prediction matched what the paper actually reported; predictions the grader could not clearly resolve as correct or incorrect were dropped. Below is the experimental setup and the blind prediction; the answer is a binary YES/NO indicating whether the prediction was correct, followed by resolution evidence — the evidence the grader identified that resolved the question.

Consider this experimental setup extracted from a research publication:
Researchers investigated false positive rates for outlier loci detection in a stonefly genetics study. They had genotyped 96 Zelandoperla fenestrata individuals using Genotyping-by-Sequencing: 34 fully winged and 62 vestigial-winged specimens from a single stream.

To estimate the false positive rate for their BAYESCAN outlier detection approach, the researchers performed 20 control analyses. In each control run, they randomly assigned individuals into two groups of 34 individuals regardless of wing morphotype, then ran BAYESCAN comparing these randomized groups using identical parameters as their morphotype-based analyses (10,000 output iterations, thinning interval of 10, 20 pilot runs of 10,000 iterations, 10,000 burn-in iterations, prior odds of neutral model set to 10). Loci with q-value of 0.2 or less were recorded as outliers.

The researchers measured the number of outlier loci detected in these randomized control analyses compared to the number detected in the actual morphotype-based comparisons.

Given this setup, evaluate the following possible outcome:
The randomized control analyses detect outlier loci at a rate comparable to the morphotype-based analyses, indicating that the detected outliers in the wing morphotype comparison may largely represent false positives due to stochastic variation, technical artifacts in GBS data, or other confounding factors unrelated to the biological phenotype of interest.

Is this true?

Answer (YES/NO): NO